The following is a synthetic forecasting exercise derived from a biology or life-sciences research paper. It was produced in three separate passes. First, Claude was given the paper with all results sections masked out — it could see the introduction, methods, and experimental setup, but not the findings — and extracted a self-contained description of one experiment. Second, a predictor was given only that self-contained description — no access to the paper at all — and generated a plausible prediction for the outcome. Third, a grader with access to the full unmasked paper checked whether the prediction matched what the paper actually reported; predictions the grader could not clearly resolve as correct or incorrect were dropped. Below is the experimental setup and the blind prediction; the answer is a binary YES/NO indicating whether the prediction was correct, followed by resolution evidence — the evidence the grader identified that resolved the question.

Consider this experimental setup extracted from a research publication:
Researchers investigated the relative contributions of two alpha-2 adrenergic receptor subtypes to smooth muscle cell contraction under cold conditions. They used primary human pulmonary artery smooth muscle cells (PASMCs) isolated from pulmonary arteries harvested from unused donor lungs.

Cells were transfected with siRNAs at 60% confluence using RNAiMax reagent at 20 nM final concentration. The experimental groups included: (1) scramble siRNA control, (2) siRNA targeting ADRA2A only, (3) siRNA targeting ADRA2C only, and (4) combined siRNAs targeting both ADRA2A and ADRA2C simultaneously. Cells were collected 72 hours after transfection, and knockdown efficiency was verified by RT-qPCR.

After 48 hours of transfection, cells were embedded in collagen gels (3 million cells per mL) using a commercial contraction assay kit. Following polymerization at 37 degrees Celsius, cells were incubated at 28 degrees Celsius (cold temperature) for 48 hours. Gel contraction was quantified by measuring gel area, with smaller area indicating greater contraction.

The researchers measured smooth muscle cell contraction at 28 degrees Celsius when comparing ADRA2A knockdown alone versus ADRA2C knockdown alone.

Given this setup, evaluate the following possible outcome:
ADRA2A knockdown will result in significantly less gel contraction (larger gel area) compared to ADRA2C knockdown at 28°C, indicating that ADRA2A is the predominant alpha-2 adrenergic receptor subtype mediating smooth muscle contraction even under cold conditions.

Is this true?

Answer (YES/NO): YES